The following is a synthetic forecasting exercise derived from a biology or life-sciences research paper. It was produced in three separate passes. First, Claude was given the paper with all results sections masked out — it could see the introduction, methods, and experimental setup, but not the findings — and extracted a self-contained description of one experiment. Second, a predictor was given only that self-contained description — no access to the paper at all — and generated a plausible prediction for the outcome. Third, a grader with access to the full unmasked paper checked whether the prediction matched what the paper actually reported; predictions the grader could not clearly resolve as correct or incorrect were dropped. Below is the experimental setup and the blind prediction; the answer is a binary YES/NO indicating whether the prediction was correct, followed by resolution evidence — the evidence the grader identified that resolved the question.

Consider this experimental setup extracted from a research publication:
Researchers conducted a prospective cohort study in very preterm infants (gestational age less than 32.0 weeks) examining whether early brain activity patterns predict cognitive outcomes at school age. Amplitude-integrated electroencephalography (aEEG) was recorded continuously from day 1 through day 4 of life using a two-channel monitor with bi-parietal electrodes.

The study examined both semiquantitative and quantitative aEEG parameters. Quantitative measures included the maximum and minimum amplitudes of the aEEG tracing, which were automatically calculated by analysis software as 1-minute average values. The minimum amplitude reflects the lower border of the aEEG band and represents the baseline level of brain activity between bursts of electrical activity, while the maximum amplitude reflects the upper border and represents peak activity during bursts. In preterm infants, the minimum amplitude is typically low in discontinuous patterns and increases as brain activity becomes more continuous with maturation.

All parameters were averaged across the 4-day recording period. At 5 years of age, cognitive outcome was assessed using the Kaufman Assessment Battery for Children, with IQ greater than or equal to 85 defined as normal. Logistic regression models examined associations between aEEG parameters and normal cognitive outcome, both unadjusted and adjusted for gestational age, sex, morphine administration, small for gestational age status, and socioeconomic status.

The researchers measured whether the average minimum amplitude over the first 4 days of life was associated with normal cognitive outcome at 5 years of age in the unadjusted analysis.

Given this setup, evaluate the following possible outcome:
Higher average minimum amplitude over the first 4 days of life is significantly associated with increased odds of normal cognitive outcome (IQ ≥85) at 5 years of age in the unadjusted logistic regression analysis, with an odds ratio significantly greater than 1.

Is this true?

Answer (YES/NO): YES